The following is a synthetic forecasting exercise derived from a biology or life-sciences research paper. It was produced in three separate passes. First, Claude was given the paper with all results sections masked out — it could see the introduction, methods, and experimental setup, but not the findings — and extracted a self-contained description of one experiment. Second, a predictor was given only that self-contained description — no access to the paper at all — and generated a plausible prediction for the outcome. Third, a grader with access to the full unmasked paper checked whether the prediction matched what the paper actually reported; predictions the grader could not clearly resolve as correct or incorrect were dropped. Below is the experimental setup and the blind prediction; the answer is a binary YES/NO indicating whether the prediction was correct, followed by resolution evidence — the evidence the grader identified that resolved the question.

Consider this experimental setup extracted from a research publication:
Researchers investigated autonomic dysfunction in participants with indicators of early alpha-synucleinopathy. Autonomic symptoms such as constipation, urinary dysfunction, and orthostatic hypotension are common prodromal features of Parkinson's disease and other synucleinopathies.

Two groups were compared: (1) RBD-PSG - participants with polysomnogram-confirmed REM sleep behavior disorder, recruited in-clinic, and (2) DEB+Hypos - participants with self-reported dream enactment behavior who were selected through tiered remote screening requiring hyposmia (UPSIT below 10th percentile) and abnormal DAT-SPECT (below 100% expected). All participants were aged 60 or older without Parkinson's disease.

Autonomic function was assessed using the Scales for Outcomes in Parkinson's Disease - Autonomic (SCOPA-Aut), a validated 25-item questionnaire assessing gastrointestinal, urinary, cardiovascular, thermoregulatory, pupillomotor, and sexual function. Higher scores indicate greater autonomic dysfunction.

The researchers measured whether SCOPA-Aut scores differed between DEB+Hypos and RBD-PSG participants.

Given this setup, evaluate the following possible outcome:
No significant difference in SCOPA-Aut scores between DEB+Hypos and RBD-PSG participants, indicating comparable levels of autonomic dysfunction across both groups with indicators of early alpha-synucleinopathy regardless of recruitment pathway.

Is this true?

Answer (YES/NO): YES